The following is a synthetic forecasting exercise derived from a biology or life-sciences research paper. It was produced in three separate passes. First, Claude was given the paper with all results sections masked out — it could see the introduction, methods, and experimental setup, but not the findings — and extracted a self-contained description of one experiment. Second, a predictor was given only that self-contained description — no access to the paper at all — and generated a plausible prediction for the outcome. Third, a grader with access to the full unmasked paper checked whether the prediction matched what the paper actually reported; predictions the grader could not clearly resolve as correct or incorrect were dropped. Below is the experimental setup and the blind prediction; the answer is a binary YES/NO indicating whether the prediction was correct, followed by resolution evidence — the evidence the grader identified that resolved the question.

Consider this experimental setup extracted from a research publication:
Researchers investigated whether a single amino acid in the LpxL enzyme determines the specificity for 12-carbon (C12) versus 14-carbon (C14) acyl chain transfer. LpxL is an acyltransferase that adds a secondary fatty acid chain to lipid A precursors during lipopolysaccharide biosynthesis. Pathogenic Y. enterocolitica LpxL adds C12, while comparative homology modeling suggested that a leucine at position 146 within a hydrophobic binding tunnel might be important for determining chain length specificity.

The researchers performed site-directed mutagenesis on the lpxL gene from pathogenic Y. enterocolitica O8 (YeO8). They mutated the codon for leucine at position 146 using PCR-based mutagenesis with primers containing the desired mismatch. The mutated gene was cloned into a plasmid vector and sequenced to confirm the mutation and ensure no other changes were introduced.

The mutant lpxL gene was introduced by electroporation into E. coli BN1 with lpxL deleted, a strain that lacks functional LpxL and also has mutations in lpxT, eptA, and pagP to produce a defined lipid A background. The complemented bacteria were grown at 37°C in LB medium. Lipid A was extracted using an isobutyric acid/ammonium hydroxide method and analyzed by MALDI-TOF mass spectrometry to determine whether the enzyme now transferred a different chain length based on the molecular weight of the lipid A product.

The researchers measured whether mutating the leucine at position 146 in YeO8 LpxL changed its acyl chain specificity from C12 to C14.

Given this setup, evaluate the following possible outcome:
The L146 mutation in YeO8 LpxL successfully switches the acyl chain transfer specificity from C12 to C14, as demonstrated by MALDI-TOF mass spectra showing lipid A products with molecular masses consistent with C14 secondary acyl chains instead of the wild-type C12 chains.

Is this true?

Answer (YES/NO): NO